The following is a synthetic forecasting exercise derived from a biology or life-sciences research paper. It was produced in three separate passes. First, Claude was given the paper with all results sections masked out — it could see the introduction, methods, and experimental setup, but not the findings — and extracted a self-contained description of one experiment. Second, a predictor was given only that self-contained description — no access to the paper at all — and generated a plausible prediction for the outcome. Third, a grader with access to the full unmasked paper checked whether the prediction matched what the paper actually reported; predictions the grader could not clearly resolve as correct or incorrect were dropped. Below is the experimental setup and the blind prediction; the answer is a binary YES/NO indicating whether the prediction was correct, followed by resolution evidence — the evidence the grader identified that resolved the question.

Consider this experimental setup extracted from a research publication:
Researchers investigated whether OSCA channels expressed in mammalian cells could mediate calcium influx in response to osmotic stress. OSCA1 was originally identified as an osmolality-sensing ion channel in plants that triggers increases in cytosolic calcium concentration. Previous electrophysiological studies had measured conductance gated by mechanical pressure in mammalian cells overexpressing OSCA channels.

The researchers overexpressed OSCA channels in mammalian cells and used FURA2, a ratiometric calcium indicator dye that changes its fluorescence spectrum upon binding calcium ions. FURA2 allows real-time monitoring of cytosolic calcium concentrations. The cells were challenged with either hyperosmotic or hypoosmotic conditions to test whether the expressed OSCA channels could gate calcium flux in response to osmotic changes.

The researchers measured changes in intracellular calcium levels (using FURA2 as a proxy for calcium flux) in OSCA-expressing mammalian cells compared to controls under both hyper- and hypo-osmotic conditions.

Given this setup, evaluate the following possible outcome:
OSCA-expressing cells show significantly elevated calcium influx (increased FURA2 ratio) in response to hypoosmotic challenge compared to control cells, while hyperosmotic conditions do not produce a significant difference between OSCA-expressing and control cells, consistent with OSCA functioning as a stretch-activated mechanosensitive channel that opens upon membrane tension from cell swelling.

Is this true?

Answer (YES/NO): NO